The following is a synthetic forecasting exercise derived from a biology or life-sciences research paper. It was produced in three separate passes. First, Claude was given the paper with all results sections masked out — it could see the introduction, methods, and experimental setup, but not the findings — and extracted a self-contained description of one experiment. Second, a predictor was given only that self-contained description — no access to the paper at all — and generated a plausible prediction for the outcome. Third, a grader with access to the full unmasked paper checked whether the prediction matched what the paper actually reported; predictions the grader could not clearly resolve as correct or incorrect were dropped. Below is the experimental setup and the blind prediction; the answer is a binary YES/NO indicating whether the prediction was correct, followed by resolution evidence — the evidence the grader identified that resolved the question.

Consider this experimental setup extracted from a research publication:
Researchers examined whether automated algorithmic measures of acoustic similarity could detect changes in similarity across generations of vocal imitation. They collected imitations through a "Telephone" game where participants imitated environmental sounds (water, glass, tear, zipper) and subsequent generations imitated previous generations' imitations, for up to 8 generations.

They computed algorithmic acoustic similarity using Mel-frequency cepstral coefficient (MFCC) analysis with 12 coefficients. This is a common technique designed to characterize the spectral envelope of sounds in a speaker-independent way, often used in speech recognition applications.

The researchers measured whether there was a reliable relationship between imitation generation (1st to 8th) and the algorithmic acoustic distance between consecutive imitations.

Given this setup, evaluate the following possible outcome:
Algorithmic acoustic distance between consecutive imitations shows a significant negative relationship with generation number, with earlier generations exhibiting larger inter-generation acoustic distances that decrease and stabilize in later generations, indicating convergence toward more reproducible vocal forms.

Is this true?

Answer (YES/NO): NO